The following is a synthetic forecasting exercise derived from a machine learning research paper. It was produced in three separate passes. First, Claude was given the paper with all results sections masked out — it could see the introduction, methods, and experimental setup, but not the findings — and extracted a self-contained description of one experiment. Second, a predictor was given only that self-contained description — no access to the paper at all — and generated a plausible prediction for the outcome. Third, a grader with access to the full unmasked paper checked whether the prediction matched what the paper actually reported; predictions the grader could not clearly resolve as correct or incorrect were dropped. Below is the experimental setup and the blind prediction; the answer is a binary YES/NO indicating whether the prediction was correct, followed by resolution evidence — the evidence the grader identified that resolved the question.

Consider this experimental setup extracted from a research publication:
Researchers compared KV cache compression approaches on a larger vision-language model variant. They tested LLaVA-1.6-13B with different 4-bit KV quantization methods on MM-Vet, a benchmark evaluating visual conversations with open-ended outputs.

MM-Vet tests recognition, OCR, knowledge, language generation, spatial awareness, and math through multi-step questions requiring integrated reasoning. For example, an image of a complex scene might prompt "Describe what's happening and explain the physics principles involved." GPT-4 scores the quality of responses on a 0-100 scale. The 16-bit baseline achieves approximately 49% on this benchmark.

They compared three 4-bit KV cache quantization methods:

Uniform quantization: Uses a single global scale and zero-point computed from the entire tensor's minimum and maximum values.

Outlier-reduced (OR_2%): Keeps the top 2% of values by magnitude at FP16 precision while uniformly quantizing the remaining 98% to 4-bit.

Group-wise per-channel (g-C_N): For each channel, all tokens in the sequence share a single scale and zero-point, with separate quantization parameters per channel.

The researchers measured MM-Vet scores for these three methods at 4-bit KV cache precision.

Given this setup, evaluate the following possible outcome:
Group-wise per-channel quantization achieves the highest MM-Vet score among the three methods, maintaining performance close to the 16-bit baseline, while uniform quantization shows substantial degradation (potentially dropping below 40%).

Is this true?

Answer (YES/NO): YES